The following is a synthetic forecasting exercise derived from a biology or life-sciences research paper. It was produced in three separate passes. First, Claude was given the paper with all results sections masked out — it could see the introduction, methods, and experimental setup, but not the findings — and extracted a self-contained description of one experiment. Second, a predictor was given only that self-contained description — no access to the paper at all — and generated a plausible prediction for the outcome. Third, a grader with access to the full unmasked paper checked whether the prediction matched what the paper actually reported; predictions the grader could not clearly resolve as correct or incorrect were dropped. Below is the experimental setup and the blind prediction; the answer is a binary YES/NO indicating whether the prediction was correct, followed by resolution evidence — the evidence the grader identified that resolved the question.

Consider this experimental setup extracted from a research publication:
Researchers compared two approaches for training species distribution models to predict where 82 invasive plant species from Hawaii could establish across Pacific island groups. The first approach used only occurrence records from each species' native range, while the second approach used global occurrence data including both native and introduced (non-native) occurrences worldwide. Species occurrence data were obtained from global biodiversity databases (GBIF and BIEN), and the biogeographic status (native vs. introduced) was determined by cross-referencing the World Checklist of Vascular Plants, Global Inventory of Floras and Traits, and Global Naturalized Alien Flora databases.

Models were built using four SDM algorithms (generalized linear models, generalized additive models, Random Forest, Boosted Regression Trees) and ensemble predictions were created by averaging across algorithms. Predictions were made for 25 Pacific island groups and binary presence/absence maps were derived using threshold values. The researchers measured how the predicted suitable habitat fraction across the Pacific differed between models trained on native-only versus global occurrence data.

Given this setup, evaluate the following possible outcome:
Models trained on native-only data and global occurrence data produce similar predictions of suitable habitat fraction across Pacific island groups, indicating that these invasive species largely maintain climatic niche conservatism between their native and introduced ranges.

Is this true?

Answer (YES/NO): NO